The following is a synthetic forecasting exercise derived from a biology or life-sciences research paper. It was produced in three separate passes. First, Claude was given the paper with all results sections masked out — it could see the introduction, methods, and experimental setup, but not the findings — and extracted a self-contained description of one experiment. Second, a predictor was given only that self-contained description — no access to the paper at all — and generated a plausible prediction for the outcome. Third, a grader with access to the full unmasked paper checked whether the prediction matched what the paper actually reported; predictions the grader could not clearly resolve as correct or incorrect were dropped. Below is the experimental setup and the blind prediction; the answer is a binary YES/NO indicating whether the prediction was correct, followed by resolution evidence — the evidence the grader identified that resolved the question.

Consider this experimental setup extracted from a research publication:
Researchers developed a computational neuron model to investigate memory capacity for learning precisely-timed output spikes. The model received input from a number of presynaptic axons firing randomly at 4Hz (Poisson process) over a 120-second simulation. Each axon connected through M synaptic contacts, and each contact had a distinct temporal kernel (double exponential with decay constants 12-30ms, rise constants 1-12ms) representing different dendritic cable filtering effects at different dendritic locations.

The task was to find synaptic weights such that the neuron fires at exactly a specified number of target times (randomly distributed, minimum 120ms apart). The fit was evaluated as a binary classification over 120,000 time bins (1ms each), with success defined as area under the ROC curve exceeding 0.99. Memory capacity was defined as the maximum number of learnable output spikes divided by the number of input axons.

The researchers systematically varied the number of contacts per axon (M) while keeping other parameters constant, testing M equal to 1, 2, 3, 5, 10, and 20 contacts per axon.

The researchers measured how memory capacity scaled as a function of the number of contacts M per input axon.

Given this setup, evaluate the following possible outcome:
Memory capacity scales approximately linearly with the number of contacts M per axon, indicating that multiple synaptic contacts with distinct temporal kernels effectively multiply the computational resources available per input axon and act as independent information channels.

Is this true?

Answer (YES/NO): NO